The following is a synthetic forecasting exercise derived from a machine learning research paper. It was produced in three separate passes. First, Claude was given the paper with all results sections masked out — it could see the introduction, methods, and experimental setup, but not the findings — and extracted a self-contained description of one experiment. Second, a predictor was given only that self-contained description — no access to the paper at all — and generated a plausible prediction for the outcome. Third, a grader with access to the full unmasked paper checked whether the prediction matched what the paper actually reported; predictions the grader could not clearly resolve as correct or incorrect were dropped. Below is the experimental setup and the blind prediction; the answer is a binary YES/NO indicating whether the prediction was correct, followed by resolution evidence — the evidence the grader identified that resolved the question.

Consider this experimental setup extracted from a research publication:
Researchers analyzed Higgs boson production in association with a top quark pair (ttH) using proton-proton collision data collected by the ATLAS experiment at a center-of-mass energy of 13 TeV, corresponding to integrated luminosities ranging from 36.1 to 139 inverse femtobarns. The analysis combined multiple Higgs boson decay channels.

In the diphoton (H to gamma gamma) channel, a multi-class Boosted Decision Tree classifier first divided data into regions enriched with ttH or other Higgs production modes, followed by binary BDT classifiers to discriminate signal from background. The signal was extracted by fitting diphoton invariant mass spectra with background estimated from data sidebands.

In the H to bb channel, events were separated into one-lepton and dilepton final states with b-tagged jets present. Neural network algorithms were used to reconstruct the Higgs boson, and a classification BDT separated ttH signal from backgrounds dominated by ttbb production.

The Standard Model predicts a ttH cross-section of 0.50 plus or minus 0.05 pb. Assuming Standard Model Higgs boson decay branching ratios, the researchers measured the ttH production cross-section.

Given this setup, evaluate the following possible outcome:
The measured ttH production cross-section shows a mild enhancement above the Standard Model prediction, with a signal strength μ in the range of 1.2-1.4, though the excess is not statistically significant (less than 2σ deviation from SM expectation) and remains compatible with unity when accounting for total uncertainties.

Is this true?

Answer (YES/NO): NO